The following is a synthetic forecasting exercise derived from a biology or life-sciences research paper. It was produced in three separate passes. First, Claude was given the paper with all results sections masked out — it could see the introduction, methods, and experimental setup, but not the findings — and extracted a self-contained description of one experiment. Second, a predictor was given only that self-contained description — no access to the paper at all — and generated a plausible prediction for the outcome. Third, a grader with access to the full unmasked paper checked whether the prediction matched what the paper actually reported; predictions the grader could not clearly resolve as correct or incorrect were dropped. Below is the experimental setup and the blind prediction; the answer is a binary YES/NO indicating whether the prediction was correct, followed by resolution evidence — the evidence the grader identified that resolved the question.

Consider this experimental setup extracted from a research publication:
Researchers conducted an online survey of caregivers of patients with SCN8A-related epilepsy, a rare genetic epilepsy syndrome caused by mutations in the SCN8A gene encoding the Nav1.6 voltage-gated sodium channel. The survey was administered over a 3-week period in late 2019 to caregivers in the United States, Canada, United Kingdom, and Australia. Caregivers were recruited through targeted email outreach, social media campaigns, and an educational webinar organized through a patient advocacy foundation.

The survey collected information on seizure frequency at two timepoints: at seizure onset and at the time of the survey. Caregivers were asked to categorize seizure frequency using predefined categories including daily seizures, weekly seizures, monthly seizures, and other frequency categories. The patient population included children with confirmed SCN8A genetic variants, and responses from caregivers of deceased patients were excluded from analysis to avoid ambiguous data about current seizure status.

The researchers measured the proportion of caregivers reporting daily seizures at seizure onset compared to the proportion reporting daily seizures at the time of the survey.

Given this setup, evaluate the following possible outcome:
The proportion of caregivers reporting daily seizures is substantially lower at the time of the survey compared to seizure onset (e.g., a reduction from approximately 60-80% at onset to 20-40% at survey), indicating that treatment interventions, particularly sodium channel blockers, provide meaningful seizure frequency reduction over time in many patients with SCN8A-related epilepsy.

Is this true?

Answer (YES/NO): NO